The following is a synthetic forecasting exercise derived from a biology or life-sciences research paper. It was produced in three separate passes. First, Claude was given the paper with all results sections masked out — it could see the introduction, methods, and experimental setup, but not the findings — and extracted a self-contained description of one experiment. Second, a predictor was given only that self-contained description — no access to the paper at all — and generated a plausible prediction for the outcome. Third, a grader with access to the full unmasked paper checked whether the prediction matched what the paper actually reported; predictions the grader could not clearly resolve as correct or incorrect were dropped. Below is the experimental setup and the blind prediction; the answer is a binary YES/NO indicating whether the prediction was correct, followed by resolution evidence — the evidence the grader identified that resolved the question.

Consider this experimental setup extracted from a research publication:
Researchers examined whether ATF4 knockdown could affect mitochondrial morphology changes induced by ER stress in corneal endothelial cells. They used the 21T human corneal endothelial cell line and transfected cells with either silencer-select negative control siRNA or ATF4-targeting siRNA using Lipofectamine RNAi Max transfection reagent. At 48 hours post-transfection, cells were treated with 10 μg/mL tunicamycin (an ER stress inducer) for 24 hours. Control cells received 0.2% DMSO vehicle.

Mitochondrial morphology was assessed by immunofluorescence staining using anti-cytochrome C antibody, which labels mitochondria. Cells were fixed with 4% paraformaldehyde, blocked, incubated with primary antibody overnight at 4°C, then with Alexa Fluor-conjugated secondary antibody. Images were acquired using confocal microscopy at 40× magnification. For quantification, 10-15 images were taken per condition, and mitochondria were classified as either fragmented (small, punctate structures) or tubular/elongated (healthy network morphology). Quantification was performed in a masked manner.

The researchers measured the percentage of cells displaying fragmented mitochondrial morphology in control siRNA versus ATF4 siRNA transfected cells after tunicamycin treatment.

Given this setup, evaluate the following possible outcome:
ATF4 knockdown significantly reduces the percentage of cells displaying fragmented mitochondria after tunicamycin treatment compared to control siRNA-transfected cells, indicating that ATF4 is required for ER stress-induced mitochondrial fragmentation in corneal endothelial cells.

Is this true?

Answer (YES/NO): YES